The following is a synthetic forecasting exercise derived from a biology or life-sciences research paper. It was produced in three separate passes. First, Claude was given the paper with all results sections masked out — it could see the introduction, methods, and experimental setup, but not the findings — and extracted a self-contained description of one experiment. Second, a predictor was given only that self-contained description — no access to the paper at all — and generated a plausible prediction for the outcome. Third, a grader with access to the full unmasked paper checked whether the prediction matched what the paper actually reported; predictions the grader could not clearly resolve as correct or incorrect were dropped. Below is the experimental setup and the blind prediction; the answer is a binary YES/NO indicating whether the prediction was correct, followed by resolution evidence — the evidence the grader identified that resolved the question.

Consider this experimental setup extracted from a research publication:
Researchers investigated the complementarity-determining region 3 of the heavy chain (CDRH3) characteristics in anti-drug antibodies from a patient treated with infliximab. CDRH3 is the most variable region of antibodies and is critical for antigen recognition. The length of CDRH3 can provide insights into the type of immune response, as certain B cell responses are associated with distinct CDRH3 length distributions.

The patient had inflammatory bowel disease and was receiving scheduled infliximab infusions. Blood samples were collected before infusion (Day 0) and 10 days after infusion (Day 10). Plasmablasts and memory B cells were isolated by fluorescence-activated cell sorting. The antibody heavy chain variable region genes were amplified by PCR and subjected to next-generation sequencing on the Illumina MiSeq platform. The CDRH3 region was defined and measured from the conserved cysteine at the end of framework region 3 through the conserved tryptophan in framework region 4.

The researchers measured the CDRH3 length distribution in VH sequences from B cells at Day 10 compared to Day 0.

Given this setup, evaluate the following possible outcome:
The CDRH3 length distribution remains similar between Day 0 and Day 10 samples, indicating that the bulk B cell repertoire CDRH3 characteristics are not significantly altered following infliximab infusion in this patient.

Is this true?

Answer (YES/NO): NO